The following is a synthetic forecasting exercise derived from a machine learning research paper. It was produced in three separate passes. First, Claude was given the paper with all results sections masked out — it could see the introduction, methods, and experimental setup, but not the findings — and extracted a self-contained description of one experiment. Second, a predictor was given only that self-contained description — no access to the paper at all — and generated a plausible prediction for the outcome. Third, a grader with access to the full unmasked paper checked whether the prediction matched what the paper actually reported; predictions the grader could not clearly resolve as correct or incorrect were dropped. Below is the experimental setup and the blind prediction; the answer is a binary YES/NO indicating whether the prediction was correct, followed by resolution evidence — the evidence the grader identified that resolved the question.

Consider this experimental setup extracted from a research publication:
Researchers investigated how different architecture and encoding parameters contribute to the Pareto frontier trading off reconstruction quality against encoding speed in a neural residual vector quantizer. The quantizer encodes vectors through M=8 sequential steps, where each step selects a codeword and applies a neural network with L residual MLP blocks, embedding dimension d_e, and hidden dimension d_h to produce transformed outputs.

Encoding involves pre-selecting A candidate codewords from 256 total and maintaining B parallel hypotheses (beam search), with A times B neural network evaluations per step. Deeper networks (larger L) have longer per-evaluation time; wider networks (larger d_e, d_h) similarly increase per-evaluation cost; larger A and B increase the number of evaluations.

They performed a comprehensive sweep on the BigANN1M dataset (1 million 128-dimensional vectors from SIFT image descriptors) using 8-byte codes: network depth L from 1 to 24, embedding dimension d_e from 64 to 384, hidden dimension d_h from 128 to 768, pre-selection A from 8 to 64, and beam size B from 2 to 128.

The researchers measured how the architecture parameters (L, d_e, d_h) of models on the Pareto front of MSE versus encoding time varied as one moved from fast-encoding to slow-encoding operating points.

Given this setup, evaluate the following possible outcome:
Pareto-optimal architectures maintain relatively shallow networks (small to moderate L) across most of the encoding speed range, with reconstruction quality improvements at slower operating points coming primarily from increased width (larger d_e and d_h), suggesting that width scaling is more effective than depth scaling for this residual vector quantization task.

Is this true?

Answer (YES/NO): NO